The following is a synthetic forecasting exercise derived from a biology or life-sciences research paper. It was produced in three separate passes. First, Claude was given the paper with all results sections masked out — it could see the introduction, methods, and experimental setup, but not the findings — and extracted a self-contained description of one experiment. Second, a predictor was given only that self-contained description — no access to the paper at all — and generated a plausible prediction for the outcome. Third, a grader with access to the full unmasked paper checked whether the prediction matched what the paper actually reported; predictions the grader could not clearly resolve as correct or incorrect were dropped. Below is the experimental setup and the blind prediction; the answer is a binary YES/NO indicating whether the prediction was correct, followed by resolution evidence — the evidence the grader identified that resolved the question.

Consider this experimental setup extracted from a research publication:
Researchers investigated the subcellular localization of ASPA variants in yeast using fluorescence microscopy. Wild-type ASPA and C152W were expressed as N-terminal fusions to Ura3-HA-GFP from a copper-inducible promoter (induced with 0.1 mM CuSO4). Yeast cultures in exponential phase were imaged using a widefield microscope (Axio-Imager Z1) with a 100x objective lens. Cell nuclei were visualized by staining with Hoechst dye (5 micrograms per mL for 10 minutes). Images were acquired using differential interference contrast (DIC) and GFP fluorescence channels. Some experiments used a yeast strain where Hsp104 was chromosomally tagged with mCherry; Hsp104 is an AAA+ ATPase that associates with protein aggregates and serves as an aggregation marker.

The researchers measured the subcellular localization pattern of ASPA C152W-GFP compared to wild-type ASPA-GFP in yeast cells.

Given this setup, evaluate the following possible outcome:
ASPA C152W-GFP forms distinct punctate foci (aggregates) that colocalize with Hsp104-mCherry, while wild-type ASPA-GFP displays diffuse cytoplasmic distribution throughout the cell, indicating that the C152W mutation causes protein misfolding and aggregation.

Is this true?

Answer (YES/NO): NO